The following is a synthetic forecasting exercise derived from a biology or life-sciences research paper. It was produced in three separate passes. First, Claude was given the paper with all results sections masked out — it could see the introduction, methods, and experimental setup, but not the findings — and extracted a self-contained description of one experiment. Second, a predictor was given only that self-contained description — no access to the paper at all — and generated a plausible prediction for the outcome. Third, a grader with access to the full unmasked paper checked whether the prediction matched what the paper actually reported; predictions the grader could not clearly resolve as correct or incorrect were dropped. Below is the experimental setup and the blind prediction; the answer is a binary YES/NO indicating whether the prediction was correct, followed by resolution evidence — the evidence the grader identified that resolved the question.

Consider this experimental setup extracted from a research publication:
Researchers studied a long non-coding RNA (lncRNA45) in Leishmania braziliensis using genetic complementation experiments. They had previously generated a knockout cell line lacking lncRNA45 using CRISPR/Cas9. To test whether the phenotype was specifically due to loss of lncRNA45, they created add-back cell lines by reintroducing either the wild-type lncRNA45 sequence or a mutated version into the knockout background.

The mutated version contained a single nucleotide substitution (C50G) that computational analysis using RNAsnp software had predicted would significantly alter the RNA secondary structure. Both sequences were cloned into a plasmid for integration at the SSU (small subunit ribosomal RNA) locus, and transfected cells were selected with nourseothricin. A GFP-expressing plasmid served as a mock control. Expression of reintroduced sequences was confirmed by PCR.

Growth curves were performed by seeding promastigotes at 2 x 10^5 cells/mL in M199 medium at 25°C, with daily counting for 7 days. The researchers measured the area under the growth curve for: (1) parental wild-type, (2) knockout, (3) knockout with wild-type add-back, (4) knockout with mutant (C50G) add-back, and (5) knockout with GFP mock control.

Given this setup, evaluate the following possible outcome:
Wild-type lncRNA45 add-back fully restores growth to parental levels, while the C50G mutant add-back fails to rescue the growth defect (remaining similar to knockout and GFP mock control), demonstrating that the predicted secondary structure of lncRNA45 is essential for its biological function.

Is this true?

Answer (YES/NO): YES